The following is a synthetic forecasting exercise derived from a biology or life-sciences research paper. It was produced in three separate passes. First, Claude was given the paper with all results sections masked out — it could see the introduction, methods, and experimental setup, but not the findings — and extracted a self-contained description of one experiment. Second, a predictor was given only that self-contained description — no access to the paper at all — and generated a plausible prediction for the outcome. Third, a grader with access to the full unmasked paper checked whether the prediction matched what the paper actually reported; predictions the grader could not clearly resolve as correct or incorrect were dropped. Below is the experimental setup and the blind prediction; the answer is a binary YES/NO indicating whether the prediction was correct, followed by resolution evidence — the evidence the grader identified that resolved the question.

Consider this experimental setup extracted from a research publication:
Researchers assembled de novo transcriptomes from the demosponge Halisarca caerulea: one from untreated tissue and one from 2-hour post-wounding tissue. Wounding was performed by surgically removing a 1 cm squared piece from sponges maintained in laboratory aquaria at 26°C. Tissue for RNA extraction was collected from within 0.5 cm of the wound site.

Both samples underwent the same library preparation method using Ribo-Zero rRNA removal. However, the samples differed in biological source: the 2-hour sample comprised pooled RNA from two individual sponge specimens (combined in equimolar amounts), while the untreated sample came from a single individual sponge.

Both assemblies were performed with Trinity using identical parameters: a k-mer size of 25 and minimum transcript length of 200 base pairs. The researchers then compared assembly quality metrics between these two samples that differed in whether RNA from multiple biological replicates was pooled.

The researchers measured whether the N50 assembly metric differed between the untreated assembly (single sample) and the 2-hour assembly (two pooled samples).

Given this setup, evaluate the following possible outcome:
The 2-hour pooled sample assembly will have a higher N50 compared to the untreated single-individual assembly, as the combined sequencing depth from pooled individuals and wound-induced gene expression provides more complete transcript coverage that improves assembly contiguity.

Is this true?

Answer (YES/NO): YES